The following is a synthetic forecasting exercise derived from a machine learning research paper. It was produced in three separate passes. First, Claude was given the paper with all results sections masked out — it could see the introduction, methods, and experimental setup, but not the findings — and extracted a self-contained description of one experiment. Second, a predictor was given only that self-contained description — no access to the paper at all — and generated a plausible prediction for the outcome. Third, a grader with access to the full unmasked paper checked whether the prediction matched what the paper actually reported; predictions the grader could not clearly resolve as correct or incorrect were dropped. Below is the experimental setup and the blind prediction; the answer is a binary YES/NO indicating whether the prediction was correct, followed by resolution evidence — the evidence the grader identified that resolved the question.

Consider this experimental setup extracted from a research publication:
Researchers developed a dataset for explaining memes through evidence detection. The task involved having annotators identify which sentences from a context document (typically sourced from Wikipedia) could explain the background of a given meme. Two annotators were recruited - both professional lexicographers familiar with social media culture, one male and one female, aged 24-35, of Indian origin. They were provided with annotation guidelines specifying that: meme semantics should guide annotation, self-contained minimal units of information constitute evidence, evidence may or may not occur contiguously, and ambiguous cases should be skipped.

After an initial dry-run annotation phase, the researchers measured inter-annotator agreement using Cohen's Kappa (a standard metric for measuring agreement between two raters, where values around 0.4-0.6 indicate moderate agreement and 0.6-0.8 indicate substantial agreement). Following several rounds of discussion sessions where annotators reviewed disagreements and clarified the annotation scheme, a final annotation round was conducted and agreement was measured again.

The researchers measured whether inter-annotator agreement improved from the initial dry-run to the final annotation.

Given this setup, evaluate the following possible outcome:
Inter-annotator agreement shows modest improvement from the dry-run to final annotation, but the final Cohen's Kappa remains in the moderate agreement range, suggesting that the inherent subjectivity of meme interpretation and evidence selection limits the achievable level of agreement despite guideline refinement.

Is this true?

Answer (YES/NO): NO